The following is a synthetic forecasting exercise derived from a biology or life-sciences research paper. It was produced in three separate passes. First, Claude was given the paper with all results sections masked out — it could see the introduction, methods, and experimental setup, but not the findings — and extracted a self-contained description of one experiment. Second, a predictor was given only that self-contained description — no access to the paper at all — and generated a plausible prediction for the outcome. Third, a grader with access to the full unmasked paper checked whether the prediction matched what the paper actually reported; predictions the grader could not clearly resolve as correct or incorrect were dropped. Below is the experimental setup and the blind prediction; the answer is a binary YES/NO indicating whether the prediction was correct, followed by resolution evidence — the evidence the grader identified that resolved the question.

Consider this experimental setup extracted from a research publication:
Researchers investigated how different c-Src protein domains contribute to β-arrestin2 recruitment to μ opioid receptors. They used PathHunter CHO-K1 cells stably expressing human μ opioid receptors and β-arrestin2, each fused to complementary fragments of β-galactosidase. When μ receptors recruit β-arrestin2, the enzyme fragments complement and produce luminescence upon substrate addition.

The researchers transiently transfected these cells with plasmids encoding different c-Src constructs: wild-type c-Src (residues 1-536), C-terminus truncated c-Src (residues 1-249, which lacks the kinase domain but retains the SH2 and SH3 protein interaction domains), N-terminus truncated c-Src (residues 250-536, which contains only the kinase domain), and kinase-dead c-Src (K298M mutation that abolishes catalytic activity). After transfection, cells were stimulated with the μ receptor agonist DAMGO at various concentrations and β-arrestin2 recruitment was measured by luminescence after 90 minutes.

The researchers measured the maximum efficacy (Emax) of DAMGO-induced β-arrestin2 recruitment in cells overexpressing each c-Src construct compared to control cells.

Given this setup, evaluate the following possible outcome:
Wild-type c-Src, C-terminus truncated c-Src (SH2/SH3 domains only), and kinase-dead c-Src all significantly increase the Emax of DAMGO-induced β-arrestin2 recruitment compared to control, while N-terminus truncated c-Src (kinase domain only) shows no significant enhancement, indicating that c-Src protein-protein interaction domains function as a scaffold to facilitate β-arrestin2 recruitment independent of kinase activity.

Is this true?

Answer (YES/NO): NO